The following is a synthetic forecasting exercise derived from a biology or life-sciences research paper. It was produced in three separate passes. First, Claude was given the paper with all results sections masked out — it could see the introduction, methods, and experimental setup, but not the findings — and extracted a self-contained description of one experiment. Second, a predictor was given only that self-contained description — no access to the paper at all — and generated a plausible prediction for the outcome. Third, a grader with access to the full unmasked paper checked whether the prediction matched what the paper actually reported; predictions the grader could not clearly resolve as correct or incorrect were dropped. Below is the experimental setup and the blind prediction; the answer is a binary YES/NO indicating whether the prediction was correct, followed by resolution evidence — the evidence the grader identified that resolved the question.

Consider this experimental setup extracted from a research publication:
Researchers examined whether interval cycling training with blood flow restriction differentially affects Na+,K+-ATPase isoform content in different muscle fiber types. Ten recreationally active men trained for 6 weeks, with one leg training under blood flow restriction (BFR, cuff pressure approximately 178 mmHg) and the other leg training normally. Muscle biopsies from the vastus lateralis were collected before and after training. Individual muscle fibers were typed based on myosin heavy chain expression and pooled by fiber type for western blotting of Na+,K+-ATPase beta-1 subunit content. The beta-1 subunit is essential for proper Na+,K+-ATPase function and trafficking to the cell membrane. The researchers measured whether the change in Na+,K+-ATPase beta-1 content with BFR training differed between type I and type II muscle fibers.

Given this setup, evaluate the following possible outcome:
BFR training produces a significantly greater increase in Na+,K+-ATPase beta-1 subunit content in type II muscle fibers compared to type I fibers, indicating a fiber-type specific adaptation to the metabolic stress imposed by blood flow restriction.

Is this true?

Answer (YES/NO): NO